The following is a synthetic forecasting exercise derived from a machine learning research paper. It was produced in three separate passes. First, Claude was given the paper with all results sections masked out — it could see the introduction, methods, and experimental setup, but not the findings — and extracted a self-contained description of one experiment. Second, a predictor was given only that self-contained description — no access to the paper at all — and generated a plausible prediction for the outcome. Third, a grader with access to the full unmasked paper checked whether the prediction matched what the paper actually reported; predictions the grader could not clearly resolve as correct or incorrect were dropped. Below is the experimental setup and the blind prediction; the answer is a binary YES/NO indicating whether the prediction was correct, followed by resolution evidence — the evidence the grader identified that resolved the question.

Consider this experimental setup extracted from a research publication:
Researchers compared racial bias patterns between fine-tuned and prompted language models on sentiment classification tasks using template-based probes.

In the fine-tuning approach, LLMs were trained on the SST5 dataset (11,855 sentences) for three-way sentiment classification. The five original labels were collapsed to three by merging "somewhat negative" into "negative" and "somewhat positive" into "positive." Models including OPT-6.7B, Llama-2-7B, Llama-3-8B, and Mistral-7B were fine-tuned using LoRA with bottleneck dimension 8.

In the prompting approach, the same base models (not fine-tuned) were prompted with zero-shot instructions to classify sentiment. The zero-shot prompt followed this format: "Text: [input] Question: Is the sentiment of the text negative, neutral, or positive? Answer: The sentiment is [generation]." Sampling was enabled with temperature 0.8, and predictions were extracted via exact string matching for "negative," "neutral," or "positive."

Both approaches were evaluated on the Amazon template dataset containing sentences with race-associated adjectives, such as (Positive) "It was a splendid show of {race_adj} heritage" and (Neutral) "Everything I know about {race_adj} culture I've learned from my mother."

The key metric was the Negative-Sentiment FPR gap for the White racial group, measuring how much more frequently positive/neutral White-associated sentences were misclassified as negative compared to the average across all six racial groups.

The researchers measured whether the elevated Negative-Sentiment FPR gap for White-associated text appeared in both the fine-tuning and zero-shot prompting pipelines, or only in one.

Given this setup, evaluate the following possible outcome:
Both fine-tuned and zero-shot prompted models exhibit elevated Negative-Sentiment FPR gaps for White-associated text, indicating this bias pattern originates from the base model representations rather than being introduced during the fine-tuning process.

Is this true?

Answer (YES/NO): YES